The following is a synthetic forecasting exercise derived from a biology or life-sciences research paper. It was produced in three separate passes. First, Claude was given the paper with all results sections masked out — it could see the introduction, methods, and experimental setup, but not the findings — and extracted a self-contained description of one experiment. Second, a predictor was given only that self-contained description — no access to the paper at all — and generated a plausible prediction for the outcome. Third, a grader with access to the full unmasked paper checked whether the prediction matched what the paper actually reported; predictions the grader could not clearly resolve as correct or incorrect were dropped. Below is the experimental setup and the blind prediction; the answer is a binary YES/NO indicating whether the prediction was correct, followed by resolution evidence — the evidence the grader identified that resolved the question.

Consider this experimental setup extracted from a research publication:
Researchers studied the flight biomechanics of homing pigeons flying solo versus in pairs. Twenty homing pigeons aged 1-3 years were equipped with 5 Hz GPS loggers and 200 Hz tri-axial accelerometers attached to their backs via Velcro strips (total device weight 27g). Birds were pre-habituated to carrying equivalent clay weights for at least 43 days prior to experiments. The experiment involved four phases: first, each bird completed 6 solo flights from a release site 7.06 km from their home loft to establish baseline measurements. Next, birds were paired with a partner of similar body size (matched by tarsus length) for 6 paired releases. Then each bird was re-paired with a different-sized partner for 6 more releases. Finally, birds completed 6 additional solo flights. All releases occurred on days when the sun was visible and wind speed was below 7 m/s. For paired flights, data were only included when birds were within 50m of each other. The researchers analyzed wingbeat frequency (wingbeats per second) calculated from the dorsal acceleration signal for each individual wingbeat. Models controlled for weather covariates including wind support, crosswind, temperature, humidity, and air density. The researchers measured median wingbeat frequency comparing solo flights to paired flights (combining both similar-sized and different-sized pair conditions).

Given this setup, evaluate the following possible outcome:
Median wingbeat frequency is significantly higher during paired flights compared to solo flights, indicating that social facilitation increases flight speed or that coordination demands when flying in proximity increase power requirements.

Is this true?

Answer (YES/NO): YES